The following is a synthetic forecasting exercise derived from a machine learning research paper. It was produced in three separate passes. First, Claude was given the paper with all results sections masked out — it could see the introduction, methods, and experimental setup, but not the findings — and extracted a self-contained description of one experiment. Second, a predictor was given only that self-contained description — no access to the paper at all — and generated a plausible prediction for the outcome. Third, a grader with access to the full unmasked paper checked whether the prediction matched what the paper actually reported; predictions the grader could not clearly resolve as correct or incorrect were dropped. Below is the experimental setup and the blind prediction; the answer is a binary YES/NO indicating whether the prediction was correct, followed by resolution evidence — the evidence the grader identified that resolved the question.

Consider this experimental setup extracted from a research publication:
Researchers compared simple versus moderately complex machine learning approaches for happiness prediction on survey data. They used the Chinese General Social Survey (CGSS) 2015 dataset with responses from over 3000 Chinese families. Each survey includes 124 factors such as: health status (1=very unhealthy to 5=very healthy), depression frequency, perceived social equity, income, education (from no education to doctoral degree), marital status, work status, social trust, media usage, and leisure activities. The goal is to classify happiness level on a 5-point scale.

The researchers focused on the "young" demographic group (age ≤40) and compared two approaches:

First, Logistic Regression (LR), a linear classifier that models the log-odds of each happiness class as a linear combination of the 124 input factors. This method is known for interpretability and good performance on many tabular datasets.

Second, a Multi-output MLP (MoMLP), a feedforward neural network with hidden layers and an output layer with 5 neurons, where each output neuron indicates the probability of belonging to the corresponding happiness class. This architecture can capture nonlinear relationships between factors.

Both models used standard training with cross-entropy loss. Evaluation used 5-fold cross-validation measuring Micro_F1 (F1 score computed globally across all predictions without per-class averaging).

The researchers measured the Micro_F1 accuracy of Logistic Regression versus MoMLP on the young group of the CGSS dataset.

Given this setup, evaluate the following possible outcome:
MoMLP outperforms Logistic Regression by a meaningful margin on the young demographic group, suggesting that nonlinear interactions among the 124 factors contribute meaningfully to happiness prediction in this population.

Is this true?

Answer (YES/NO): YES